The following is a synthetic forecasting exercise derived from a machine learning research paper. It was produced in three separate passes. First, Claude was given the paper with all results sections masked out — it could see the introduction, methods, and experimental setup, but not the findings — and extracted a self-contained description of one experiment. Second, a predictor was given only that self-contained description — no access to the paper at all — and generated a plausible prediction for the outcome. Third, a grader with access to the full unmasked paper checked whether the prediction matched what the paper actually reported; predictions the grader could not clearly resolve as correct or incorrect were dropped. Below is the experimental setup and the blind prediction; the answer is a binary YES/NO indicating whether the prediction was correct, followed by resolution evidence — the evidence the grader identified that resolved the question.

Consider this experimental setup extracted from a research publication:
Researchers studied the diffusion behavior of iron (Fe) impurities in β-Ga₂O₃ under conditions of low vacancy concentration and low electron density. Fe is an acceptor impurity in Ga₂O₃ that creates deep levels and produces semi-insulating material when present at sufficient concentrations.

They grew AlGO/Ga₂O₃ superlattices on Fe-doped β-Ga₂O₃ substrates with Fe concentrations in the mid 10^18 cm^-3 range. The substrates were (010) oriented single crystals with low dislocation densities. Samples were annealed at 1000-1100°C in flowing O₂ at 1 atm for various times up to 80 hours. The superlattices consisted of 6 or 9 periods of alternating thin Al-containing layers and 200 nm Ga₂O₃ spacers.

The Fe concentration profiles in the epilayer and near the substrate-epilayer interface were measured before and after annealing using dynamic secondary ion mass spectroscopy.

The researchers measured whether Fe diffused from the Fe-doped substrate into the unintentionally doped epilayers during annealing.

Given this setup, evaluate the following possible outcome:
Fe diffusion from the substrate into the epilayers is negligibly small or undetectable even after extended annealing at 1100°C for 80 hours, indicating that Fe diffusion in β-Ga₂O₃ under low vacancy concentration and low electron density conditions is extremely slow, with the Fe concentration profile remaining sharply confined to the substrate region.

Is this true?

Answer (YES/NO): NO